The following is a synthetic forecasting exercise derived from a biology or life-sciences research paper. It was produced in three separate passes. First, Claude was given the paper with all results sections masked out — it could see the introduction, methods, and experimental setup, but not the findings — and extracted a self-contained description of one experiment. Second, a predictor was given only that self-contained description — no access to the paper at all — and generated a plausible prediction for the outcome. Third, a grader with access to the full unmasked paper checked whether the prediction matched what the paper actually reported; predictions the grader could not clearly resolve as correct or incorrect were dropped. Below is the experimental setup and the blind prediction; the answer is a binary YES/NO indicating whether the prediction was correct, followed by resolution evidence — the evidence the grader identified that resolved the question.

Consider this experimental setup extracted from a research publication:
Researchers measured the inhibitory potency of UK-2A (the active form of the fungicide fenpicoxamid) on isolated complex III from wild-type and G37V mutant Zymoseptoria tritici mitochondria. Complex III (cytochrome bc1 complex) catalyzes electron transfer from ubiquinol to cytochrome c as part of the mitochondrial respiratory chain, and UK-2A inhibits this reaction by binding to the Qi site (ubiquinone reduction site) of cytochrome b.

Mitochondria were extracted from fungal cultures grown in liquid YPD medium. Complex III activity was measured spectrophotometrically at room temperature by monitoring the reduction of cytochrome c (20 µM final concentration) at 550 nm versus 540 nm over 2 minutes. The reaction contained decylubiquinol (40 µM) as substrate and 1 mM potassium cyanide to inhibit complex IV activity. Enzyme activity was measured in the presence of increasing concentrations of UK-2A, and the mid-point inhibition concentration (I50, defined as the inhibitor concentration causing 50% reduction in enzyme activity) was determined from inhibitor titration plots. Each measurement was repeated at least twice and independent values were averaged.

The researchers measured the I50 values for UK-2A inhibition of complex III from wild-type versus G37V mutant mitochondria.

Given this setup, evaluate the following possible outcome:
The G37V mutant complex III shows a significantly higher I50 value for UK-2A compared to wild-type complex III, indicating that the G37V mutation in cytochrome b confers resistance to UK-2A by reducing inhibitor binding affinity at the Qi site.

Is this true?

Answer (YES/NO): YES